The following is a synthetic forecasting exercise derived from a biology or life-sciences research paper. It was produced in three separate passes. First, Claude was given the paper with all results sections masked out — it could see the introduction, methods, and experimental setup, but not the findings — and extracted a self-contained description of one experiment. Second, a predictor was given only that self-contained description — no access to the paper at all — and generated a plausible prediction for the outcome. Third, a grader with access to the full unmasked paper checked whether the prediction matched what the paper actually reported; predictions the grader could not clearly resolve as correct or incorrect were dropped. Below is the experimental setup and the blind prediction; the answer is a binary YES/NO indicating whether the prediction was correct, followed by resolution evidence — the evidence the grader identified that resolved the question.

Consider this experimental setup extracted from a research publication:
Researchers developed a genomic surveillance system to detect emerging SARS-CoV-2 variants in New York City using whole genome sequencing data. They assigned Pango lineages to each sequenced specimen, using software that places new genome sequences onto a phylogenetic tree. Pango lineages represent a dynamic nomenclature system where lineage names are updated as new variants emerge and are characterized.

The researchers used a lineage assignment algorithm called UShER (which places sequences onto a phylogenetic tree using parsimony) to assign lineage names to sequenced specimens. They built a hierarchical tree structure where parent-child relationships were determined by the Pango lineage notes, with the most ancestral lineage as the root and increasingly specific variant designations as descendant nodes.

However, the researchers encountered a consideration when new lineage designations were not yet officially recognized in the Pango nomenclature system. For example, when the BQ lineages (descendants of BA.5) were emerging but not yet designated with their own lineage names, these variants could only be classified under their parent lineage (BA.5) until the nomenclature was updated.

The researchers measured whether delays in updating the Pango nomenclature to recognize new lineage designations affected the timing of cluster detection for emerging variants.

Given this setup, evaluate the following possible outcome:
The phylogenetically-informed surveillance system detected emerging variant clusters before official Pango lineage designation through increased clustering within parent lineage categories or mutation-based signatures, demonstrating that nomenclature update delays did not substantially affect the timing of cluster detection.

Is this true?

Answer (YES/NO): NO